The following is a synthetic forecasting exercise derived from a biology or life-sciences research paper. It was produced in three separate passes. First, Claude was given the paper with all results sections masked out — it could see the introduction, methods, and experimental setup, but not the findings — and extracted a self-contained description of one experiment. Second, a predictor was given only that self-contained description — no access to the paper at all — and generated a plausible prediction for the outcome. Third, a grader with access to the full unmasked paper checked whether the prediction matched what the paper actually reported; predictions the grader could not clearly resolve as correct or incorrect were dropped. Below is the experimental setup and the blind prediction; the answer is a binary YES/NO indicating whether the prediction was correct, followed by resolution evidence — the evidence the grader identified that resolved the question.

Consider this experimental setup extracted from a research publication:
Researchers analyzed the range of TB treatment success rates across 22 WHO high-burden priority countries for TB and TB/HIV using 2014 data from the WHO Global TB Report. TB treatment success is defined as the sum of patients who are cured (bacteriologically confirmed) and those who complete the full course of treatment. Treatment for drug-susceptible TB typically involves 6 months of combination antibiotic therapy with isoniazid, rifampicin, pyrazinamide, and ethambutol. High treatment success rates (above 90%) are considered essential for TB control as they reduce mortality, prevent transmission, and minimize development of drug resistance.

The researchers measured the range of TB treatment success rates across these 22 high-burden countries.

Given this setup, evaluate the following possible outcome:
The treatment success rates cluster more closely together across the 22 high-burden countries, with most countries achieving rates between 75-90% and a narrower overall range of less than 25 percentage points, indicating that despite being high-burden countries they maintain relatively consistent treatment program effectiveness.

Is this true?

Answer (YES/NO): NO